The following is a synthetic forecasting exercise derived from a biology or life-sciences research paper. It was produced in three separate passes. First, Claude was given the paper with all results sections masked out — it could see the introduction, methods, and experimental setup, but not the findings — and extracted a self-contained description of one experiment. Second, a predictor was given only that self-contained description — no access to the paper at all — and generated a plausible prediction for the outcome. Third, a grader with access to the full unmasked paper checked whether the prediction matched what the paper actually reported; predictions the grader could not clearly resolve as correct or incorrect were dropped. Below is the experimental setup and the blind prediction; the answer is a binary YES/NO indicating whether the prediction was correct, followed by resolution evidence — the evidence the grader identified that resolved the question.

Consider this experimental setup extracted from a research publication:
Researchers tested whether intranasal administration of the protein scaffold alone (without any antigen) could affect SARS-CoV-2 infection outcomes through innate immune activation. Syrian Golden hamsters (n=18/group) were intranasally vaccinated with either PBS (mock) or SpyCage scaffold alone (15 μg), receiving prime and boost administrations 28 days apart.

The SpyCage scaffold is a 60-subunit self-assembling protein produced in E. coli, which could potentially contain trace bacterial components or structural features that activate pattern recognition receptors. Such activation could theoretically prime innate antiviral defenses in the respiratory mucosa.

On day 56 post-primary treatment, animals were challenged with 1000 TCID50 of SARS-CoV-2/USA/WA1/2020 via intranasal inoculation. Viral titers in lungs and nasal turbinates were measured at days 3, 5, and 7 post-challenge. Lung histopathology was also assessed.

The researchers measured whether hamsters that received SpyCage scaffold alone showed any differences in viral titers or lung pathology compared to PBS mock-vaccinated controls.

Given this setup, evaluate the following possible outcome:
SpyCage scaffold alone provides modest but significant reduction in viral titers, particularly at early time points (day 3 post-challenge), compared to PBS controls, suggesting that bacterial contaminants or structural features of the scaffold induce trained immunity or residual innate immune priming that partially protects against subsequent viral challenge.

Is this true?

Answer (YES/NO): NO